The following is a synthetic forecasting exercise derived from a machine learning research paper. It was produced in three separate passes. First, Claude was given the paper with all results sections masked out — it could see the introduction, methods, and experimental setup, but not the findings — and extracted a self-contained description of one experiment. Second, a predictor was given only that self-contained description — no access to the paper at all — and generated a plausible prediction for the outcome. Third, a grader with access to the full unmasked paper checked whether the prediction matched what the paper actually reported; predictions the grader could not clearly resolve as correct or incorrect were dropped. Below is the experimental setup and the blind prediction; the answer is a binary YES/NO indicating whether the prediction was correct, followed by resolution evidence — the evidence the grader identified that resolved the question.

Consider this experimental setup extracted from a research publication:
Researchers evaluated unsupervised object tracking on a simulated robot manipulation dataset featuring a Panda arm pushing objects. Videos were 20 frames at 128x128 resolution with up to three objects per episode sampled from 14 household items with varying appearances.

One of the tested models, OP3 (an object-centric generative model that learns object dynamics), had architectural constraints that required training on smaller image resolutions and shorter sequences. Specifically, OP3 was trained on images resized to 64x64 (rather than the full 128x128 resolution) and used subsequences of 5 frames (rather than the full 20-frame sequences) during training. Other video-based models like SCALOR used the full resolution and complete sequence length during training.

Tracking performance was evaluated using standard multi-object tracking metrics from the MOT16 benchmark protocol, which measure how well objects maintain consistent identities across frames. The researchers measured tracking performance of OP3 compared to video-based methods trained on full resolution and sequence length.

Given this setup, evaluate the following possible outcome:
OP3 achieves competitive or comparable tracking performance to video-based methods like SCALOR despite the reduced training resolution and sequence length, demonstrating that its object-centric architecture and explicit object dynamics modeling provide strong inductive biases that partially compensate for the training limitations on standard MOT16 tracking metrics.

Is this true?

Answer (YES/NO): YES